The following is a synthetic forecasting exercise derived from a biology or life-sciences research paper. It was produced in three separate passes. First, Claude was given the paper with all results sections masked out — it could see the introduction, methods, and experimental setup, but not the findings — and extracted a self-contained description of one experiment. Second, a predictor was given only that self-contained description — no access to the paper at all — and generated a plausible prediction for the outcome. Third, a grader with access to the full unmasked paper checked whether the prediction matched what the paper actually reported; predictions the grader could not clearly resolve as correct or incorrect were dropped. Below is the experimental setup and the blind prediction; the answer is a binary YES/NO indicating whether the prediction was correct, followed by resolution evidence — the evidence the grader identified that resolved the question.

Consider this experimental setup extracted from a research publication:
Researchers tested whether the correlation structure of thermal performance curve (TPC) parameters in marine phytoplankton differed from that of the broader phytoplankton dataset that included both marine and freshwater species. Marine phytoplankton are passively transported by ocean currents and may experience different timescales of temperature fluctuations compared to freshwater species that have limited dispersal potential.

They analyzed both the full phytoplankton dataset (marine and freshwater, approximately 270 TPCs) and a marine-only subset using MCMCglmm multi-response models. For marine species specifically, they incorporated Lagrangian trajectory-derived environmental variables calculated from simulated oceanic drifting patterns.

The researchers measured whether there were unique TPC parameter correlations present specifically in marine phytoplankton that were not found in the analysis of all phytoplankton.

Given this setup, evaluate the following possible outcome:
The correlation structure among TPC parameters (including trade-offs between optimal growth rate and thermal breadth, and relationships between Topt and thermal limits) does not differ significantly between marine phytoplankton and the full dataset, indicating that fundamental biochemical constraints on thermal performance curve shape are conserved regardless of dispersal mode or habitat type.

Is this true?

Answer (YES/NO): NO